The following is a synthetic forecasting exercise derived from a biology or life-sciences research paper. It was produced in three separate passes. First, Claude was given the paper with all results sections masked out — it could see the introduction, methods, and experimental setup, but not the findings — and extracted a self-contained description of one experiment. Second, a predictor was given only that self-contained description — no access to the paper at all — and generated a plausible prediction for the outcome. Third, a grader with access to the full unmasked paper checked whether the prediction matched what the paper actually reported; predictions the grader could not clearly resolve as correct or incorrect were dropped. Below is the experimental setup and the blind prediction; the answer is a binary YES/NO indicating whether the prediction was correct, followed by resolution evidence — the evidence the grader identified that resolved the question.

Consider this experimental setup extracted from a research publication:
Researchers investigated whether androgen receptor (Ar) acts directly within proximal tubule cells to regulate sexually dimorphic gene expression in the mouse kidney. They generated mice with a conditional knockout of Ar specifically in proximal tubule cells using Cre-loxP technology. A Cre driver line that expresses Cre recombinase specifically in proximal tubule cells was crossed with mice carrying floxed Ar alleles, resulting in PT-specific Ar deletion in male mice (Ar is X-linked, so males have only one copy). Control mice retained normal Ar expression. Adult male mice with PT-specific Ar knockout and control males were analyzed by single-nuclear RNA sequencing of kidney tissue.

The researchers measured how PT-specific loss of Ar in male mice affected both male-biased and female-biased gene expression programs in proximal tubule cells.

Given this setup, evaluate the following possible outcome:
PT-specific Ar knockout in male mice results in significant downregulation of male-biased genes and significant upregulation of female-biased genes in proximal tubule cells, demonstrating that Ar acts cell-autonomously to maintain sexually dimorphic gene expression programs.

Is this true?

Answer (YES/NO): YES